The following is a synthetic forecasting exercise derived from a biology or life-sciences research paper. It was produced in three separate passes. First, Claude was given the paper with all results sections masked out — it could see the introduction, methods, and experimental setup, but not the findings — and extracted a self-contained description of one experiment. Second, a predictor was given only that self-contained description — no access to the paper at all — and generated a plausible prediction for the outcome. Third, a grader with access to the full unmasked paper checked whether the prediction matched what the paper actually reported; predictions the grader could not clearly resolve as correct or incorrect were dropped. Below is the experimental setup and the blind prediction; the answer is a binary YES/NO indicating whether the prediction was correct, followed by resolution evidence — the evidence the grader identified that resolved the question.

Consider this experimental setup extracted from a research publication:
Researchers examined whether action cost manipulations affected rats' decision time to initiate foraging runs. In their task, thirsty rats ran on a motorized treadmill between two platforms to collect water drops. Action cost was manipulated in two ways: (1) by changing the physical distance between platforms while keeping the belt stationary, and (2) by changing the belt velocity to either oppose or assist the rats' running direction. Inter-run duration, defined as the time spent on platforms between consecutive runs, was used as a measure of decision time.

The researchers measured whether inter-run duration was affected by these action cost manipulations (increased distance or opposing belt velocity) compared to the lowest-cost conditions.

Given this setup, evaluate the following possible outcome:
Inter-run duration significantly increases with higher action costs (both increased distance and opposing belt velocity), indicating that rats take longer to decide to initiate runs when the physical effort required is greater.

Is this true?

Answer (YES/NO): NO